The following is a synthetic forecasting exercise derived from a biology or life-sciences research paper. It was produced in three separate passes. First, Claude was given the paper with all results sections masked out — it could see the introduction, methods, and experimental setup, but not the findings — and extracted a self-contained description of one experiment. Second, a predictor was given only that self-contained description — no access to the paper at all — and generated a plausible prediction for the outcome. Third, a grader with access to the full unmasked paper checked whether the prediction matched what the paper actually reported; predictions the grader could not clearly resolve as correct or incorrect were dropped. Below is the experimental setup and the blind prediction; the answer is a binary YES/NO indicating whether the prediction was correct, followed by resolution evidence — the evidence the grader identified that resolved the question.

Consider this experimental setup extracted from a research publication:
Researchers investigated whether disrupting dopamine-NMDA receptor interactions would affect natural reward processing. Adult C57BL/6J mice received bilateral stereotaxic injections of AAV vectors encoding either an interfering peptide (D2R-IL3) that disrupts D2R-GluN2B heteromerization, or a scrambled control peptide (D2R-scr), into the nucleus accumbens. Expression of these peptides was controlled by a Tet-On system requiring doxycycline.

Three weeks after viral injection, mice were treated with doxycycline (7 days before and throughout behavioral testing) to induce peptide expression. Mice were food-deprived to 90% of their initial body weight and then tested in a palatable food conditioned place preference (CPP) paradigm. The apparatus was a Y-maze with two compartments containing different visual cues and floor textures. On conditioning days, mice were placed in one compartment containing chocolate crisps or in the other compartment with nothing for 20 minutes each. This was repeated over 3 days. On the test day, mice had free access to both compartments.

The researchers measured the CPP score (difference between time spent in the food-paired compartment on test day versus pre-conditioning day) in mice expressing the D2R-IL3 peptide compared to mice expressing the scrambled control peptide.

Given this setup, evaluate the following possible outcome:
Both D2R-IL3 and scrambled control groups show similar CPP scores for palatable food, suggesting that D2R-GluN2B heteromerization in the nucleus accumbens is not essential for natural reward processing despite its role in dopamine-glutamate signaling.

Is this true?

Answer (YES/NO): YES